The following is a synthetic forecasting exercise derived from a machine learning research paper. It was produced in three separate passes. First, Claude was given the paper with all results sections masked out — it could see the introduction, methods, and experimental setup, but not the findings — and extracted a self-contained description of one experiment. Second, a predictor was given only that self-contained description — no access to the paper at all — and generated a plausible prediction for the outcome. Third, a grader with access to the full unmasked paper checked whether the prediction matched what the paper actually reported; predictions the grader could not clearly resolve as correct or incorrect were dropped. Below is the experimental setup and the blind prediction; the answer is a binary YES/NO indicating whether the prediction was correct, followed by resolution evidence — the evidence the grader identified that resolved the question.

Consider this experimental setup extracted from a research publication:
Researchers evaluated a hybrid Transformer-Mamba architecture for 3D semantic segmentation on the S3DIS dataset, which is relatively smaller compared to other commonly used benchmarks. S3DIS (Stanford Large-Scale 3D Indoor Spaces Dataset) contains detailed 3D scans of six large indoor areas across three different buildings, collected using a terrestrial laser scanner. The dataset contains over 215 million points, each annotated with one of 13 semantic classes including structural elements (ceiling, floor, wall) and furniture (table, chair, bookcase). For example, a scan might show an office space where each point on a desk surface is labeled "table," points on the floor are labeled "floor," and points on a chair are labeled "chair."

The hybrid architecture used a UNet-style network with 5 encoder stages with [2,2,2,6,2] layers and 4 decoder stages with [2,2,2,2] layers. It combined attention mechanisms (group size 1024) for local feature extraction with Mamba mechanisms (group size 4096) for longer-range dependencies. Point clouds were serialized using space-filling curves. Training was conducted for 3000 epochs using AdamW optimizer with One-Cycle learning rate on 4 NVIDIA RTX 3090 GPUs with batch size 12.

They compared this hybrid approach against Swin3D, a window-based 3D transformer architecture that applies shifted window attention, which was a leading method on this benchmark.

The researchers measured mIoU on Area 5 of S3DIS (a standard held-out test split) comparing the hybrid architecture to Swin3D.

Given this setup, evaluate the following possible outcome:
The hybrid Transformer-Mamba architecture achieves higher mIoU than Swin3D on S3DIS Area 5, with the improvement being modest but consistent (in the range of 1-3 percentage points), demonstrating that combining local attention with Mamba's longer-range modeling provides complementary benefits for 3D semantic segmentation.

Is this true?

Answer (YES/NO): NO